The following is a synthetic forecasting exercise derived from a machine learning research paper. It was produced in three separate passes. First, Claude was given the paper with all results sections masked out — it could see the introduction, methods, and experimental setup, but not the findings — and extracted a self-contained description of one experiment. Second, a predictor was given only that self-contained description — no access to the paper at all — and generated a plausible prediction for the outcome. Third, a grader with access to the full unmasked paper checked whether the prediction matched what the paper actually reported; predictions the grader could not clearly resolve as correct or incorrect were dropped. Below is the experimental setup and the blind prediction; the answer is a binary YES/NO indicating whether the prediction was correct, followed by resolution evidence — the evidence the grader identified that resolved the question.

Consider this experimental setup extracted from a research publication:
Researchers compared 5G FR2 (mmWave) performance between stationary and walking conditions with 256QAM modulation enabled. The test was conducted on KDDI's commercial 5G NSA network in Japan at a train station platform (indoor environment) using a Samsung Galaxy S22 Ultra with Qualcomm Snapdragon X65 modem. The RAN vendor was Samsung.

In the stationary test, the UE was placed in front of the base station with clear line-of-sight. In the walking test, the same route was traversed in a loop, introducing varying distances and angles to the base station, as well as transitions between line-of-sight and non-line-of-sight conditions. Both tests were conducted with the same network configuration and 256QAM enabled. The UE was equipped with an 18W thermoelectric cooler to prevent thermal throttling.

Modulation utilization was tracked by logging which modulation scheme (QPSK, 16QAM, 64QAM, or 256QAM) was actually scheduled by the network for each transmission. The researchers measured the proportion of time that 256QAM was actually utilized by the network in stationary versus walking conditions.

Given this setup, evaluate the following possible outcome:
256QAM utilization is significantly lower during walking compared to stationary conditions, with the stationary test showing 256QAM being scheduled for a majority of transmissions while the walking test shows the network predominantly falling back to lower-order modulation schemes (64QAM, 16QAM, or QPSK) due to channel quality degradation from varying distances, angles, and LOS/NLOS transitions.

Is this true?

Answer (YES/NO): YES